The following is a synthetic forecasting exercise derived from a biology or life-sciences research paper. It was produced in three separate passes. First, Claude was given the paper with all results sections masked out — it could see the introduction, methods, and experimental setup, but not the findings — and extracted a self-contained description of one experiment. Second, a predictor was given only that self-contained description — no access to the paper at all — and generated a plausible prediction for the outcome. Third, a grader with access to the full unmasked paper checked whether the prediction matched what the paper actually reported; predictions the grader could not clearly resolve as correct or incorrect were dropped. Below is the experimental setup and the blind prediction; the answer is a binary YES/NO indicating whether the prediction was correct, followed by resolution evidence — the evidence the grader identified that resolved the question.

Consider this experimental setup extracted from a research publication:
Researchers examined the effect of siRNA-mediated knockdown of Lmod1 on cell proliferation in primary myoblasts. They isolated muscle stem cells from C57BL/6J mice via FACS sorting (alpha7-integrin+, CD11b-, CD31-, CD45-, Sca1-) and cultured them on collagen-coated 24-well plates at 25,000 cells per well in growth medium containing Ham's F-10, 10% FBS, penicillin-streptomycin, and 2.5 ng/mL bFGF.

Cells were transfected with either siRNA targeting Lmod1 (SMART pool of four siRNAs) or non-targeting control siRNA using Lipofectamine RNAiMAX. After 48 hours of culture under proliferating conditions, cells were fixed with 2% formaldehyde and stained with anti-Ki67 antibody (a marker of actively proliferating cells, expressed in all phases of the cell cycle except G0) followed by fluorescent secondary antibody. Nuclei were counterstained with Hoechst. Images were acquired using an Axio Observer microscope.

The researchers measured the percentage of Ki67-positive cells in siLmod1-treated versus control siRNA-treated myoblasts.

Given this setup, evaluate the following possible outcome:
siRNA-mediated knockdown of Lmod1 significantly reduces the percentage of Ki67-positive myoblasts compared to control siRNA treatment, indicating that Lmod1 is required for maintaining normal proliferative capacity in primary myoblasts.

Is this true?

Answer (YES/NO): YES